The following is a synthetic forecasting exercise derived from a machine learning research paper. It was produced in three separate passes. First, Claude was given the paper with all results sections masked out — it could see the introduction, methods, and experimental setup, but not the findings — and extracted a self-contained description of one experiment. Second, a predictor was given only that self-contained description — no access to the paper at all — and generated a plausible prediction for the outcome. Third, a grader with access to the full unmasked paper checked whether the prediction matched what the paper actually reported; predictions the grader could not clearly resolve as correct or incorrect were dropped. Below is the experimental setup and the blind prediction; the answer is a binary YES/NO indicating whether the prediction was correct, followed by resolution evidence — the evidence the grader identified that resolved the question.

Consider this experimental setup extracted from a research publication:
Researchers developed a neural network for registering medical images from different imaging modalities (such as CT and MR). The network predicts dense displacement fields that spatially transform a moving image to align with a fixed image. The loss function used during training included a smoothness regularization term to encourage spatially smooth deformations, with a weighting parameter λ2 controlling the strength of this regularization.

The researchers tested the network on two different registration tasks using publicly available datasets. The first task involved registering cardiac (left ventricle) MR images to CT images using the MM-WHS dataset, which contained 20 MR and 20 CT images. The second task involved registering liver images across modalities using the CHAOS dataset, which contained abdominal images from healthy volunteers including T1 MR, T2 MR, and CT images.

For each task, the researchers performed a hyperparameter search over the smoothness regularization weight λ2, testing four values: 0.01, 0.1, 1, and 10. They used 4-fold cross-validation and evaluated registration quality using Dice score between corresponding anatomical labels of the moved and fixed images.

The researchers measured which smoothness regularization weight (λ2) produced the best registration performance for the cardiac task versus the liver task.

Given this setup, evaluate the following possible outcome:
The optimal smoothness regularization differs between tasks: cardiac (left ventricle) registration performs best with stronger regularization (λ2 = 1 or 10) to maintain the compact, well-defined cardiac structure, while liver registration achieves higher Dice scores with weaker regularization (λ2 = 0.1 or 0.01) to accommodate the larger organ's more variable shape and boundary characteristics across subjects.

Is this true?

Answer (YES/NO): NO